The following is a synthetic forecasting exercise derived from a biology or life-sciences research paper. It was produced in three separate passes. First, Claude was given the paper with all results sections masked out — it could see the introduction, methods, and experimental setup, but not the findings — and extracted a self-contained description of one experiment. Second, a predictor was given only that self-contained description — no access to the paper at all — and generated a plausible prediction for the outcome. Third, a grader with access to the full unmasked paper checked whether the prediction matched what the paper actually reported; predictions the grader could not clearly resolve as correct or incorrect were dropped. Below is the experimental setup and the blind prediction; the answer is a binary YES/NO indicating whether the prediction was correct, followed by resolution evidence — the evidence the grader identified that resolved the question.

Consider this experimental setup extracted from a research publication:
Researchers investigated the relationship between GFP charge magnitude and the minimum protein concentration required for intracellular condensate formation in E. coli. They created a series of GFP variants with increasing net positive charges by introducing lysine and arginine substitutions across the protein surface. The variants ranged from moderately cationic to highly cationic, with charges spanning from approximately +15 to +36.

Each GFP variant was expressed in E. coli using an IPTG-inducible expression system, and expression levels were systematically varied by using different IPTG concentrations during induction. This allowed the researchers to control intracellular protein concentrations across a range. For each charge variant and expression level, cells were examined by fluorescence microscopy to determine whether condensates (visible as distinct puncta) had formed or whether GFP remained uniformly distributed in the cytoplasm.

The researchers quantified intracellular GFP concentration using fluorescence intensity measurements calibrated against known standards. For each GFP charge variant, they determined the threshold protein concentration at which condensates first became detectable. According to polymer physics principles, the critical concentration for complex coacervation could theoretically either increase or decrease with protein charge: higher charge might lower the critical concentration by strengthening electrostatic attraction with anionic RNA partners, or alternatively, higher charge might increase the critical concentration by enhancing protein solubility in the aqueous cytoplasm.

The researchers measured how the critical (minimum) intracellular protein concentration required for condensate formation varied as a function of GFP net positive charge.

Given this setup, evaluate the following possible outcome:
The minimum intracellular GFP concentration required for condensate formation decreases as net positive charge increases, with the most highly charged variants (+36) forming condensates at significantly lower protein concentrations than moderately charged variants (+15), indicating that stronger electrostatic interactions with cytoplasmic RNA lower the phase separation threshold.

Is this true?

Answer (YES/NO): YES